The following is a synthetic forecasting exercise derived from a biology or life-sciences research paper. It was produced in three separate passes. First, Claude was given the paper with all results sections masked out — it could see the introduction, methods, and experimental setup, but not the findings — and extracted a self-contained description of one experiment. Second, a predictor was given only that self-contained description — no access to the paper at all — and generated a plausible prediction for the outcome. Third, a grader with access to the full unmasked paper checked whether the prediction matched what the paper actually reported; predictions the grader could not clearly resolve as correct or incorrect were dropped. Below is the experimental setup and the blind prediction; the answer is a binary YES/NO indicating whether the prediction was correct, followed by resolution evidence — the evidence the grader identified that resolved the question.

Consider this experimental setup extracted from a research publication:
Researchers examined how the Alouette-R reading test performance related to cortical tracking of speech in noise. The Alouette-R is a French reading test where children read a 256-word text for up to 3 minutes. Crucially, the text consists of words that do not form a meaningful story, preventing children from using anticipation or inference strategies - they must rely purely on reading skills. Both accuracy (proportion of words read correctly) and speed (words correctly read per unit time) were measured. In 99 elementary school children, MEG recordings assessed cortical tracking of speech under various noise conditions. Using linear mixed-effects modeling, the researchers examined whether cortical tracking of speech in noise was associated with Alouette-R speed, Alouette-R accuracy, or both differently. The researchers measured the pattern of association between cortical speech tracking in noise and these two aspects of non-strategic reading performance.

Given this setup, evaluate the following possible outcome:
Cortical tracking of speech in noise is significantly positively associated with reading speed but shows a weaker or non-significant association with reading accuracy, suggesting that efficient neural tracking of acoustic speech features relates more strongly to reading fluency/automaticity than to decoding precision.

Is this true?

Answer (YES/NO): NO